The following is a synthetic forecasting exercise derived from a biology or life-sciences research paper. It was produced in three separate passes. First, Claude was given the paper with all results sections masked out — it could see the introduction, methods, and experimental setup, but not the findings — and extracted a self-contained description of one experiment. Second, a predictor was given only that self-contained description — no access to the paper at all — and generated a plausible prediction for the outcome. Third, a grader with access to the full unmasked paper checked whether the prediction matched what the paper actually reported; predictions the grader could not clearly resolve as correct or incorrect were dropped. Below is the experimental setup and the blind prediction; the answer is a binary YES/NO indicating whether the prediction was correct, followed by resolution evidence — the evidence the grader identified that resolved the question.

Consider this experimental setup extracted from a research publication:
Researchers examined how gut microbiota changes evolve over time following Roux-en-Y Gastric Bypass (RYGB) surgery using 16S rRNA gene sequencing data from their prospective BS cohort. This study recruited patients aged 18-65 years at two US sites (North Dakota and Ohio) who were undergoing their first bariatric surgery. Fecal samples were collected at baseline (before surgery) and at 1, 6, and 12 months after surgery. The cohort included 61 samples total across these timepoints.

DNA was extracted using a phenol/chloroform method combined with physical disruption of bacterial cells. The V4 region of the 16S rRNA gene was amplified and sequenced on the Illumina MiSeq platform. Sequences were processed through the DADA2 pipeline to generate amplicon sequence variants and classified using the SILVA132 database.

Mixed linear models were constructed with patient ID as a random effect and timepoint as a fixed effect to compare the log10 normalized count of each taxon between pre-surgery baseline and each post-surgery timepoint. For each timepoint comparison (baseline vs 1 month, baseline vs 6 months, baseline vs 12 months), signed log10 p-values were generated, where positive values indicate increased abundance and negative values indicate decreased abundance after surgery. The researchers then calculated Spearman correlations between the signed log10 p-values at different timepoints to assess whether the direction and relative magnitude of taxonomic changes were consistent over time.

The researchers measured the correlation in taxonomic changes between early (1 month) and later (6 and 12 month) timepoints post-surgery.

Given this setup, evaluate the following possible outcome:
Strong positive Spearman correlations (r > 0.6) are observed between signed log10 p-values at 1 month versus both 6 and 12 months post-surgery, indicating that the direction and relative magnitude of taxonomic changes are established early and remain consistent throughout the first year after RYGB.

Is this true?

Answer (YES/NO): YES